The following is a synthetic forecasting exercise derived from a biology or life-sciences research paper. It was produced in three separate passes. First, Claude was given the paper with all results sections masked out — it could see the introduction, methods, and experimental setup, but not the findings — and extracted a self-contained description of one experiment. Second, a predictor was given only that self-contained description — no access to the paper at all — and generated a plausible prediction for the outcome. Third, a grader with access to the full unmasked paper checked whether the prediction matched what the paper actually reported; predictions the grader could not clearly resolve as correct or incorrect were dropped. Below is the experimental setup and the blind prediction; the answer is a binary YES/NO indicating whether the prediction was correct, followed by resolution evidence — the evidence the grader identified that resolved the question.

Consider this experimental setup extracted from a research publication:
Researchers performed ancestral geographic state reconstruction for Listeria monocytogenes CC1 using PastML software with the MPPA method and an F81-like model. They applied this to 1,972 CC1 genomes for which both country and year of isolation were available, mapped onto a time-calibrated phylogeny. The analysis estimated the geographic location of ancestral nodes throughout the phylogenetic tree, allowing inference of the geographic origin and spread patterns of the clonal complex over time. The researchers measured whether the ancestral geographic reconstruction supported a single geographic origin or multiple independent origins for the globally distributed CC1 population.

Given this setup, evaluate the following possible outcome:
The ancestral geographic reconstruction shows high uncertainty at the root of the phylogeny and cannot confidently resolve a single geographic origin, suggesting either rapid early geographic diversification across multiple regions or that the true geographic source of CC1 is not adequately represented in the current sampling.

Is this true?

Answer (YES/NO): NO